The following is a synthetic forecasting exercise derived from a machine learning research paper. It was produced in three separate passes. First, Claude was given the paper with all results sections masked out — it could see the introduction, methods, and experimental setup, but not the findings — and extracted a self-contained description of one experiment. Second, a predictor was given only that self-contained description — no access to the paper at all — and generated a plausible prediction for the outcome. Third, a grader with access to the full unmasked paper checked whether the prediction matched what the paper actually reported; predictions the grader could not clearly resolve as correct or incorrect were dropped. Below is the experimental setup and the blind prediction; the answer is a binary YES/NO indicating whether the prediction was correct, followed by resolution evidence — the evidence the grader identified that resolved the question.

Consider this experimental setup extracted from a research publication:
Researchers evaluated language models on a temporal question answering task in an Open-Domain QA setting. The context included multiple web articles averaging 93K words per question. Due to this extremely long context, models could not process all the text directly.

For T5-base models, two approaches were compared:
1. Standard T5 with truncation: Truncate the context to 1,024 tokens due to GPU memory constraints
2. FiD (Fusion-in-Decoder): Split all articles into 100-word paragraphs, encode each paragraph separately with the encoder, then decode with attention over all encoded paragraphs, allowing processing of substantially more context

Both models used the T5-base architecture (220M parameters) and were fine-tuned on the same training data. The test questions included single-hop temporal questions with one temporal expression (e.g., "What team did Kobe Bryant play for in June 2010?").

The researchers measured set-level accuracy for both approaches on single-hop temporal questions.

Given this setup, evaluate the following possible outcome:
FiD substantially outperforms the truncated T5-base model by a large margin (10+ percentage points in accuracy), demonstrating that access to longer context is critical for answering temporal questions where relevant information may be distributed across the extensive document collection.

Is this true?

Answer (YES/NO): NO